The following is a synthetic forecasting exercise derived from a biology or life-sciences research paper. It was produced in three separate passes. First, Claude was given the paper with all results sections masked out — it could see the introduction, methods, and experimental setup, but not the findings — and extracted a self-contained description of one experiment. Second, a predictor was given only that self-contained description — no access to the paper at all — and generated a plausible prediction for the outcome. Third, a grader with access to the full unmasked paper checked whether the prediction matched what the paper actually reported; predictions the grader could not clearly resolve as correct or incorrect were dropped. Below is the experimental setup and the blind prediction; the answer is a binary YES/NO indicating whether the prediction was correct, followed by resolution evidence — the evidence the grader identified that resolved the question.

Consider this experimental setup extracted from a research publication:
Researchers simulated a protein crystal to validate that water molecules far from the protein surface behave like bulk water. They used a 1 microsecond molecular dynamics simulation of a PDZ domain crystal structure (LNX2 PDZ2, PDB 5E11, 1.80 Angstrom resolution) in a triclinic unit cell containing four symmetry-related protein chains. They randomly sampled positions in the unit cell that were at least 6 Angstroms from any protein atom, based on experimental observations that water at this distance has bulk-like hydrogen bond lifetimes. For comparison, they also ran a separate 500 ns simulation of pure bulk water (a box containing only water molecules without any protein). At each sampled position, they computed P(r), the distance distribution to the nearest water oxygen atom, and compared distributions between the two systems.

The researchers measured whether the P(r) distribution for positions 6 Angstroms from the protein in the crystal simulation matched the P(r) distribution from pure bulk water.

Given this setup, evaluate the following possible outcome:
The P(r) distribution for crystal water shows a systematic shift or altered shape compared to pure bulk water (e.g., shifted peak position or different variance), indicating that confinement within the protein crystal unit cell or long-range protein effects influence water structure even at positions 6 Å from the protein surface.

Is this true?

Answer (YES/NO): NO